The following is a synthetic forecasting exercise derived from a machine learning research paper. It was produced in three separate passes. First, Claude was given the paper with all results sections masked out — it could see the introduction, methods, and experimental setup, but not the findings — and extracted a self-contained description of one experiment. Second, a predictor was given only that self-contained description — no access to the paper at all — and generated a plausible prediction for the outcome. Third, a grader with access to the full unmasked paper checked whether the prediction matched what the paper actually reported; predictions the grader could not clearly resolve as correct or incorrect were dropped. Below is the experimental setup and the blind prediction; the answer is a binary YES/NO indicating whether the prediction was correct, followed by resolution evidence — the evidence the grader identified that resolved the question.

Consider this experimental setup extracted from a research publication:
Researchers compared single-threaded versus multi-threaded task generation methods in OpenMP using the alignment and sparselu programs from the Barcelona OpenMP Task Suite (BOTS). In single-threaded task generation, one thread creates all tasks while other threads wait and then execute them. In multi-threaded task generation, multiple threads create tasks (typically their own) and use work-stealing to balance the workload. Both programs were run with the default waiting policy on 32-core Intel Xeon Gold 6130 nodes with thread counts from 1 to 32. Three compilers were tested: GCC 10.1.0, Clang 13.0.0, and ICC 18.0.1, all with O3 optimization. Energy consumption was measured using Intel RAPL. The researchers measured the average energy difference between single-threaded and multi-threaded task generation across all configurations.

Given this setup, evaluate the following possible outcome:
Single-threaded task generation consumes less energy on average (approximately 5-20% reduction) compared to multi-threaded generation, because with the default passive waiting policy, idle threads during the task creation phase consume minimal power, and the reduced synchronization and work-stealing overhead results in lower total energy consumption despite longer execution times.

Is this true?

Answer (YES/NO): NO